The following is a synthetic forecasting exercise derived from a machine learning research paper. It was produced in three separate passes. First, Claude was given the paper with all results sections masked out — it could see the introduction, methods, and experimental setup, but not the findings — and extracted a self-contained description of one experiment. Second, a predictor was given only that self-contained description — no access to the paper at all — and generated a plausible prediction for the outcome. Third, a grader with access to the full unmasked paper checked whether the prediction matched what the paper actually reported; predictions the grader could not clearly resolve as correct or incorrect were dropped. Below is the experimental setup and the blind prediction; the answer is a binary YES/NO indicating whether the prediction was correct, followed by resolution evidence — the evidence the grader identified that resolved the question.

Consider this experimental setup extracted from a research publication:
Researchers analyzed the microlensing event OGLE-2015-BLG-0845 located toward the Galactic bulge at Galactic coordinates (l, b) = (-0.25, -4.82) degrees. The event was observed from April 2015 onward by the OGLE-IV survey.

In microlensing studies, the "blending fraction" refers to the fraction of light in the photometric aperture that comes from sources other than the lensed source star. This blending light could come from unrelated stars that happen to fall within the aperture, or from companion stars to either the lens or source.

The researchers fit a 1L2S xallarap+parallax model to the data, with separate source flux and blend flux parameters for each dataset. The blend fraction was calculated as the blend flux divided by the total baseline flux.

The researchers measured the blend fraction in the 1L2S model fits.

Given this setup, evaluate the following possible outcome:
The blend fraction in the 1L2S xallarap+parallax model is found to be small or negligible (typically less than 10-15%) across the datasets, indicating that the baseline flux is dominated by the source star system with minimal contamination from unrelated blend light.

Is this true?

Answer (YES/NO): YES